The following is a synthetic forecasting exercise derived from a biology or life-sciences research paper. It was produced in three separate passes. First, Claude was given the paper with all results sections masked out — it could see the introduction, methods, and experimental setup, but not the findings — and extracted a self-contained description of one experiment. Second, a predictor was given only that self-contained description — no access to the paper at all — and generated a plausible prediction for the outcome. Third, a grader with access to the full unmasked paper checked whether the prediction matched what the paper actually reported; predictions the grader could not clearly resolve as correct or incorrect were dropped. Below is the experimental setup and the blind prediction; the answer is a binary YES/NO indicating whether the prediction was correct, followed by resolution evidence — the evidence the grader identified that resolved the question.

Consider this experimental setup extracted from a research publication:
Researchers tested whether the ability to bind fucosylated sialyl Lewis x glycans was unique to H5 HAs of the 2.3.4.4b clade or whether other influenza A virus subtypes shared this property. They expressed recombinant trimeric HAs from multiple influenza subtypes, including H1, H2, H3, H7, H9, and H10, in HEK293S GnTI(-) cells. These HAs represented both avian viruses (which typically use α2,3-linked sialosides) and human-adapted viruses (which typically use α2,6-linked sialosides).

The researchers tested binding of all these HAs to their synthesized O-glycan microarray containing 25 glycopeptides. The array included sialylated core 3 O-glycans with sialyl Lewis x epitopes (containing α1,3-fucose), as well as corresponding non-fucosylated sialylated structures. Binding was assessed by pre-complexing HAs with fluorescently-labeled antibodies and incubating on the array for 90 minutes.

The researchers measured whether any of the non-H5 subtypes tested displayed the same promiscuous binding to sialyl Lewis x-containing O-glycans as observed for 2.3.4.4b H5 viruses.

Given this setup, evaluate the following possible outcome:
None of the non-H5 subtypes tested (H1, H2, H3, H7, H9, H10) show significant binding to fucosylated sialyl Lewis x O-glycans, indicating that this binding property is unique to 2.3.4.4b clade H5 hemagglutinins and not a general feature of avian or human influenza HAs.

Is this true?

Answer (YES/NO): NO